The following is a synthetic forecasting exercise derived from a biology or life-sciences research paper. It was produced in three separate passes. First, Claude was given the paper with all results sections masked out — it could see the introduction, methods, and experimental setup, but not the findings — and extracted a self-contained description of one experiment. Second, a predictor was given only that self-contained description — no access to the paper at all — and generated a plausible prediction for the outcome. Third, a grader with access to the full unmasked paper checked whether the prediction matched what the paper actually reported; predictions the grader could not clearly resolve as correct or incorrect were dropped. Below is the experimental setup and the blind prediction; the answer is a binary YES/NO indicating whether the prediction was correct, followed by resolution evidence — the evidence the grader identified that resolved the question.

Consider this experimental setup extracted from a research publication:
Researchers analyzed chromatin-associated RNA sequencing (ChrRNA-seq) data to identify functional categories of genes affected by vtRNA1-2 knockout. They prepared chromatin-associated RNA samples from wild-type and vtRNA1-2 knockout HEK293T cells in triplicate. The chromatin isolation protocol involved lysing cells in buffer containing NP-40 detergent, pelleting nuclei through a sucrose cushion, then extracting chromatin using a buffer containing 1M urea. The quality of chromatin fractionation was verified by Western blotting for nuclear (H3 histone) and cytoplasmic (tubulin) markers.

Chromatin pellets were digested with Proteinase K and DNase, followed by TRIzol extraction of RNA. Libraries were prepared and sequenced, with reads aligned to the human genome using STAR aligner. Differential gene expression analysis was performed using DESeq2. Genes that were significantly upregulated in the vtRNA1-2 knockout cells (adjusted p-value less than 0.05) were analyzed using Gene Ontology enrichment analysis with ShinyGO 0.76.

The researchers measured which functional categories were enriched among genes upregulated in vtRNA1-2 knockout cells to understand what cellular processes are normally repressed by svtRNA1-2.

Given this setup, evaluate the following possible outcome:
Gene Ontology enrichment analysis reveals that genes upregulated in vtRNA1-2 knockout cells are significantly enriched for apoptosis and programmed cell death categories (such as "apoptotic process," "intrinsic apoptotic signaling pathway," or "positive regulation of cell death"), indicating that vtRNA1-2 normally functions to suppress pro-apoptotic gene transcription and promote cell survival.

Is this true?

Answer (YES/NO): NO